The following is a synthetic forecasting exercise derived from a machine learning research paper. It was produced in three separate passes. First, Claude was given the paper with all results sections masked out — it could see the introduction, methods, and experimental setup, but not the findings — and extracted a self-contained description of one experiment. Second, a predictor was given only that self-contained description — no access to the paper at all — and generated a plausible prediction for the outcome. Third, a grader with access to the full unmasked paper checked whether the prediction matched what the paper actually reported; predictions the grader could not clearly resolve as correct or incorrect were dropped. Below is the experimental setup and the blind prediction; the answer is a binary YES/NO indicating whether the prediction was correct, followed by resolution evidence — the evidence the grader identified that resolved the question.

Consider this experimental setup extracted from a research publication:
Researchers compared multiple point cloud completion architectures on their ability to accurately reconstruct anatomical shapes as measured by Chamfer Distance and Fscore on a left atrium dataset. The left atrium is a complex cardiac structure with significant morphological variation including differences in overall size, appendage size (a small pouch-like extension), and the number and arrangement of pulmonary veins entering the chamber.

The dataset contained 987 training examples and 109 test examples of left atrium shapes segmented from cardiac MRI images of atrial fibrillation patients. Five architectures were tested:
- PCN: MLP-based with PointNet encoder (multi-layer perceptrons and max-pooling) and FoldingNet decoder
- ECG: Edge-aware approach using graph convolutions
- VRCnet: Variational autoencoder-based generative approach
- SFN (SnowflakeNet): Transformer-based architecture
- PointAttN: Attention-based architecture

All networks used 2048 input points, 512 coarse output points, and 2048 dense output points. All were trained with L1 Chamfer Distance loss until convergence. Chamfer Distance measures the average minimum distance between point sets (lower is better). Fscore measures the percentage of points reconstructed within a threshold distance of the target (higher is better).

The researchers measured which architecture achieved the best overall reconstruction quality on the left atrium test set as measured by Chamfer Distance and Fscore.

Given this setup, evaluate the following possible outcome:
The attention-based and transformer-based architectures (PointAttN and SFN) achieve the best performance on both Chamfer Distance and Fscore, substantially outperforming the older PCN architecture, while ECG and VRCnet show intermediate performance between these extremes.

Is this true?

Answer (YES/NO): NO